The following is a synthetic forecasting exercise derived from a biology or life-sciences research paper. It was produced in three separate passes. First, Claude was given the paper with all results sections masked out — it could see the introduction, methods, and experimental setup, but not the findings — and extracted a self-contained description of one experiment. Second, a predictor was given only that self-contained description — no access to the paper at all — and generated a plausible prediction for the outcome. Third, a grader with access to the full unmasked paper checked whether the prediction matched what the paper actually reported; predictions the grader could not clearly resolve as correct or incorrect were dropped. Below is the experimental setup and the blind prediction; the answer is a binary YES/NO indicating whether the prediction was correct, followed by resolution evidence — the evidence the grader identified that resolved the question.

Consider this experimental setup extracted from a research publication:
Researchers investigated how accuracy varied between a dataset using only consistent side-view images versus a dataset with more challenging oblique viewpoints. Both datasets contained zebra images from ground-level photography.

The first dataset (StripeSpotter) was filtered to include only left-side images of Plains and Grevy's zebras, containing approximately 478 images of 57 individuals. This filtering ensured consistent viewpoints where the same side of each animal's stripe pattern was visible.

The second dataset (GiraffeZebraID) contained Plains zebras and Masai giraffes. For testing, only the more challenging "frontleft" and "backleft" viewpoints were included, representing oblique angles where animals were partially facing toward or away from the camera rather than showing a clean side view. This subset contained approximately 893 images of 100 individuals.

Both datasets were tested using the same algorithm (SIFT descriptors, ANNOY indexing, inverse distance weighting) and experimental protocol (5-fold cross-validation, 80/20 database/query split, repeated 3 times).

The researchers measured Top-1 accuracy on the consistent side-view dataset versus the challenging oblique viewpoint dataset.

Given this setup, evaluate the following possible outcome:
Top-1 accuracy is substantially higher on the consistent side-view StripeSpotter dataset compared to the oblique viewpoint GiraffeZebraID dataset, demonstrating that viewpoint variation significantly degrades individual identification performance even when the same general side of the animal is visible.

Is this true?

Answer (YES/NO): NO